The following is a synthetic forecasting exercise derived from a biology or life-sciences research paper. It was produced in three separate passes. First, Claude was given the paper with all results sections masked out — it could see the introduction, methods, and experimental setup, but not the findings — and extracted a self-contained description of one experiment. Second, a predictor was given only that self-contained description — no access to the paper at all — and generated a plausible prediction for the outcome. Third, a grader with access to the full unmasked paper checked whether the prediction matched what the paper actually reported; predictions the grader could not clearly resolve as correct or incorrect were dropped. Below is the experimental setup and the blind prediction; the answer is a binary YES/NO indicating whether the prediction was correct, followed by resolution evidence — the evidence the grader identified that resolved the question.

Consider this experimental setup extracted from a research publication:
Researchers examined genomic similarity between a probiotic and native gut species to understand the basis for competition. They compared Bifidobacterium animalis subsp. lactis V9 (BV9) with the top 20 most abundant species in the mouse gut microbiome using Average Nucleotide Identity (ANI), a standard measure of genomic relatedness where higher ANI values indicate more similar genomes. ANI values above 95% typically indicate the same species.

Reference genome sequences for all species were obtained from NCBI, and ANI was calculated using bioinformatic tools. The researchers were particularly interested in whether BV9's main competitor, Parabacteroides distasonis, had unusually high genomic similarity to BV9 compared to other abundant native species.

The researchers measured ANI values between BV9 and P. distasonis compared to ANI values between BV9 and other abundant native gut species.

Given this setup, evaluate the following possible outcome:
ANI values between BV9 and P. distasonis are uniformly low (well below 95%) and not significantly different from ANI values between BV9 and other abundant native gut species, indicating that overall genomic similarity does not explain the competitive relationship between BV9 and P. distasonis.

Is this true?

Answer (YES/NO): NO